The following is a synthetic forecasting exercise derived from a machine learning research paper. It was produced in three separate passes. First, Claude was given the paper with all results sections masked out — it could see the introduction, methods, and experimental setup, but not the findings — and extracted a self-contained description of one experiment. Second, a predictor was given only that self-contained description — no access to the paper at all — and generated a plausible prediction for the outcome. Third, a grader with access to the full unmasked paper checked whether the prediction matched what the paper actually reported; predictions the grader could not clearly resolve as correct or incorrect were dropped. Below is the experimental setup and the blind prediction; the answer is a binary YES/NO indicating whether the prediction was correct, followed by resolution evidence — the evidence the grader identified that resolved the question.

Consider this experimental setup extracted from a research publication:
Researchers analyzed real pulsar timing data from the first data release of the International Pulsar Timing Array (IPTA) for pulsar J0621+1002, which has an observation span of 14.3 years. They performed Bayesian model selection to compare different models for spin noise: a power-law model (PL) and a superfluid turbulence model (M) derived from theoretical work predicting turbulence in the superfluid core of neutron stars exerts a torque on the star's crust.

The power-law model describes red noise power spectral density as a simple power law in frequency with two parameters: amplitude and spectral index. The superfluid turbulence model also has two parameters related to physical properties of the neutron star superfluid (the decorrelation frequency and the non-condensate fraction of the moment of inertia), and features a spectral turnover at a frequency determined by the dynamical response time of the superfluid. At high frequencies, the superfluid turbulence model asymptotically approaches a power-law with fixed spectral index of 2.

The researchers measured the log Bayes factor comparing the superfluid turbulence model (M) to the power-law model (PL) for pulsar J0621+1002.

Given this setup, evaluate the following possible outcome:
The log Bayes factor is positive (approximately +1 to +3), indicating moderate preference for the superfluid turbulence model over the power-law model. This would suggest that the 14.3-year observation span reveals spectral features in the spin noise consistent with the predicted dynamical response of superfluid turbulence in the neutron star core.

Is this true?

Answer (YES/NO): NO